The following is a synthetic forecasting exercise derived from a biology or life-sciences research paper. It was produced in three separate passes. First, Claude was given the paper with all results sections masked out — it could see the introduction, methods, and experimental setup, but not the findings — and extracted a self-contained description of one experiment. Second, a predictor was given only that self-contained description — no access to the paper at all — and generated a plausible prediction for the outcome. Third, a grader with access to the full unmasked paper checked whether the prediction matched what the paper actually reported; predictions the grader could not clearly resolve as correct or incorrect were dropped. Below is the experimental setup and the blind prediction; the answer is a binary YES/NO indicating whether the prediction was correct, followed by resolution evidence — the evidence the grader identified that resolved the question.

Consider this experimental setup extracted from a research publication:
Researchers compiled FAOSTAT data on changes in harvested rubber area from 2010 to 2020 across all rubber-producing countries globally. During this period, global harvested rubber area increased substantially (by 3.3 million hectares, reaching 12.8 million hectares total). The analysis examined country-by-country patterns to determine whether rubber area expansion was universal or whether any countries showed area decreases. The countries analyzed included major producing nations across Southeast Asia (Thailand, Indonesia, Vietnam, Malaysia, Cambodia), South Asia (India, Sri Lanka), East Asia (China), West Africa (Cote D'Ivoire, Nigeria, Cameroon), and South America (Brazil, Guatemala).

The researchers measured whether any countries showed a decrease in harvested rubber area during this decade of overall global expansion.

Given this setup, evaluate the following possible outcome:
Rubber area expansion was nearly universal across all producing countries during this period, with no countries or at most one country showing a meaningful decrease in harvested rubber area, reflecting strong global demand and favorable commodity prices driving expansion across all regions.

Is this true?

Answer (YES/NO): YES